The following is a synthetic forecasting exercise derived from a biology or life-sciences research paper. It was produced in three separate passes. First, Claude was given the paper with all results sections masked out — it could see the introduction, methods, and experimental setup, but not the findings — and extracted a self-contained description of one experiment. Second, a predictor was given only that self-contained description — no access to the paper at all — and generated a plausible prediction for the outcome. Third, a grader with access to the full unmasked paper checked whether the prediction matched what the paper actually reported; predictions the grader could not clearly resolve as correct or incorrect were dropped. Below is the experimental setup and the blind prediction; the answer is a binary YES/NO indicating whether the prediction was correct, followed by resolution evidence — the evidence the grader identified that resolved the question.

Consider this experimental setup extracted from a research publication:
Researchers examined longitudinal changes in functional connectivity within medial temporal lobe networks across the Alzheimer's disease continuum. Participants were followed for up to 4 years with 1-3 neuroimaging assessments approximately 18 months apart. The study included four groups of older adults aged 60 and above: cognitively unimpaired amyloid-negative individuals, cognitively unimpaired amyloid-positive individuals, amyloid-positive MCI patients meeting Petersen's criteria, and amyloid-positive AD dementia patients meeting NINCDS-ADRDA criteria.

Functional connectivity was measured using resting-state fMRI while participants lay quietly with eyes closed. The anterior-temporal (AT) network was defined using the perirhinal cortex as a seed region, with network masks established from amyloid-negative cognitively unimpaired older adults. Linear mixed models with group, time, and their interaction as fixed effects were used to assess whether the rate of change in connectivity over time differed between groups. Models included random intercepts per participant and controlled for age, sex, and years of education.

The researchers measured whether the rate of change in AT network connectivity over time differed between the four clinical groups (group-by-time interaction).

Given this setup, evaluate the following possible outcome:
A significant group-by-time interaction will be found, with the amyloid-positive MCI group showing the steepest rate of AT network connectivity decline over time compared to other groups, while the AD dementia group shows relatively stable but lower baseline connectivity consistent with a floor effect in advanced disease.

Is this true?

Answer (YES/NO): NO